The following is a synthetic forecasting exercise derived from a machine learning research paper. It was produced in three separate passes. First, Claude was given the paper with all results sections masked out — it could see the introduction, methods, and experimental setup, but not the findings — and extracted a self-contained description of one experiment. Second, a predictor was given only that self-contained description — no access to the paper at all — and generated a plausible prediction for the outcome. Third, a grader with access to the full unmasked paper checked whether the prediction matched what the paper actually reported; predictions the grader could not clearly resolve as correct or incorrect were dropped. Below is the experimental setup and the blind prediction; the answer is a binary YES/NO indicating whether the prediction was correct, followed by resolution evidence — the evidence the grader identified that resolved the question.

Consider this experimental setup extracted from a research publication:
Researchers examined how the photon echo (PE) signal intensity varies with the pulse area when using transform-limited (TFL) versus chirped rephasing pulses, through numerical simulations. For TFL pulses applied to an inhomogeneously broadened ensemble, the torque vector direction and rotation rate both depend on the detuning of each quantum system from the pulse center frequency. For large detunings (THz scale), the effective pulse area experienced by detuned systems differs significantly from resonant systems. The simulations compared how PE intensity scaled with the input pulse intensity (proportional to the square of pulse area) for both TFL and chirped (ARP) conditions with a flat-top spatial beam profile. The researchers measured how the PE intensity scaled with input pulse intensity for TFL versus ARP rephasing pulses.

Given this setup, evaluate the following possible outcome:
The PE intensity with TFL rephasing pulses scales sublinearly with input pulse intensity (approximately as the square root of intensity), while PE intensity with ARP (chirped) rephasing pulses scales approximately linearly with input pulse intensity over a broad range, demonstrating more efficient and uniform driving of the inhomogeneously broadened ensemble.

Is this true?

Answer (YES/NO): NO